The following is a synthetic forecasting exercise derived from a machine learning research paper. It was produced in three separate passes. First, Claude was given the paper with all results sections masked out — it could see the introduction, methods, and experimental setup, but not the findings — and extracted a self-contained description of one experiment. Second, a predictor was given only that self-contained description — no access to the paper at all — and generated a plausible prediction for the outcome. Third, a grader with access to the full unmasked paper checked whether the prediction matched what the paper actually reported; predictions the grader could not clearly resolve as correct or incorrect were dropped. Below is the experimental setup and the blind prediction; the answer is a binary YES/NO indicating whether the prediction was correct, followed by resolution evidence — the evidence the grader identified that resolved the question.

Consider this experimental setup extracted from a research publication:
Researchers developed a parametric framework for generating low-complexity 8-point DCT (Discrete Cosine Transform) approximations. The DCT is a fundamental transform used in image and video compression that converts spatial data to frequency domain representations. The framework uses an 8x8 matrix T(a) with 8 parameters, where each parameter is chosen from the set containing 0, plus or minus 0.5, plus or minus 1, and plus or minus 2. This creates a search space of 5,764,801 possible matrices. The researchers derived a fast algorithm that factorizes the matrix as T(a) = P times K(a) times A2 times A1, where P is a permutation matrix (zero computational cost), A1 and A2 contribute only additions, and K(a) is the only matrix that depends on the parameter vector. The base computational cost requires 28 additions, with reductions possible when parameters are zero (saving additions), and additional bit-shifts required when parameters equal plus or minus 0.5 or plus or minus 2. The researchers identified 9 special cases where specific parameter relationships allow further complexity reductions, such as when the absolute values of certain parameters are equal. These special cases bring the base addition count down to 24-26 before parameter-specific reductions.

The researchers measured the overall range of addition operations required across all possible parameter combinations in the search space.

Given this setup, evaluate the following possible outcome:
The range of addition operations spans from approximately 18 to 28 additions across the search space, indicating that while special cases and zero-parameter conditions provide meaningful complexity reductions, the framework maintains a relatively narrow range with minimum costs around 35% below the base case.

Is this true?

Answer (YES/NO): NO